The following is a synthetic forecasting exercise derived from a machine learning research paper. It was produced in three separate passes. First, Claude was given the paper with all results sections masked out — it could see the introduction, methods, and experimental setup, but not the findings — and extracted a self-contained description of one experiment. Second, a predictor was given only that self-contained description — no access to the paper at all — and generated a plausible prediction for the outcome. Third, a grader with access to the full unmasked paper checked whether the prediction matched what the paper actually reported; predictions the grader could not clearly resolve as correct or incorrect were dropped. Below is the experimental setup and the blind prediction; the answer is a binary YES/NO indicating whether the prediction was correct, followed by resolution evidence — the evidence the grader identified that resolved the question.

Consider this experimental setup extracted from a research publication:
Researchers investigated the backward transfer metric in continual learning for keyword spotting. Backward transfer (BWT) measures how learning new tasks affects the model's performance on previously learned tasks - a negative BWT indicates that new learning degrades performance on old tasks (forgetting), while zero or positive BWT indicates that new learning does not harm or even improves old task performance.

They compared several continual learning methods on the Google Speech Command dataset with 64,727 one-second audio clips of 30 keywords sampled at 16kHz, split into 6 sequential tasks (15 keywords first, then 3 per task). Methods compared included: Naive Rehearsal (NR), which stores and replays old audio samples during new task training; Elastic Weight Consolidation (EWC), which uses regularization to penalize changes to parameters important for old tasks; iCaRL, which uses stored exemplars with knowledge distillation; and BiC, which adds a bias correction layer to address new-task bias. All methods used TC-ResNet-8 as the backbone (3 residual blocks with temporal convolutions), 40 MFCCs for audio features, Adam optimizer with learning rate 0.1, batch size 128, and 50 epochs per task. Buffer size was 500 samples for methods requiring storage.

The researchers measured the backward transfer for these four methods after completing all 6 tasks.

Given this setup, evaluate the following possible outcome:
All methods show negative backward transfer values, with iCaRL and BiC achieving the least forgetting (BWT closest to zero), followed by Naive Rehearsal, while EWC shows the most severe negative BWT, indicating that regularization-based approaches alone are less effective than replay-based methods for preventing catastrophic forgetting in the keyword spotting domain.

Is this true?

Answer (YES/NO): NO